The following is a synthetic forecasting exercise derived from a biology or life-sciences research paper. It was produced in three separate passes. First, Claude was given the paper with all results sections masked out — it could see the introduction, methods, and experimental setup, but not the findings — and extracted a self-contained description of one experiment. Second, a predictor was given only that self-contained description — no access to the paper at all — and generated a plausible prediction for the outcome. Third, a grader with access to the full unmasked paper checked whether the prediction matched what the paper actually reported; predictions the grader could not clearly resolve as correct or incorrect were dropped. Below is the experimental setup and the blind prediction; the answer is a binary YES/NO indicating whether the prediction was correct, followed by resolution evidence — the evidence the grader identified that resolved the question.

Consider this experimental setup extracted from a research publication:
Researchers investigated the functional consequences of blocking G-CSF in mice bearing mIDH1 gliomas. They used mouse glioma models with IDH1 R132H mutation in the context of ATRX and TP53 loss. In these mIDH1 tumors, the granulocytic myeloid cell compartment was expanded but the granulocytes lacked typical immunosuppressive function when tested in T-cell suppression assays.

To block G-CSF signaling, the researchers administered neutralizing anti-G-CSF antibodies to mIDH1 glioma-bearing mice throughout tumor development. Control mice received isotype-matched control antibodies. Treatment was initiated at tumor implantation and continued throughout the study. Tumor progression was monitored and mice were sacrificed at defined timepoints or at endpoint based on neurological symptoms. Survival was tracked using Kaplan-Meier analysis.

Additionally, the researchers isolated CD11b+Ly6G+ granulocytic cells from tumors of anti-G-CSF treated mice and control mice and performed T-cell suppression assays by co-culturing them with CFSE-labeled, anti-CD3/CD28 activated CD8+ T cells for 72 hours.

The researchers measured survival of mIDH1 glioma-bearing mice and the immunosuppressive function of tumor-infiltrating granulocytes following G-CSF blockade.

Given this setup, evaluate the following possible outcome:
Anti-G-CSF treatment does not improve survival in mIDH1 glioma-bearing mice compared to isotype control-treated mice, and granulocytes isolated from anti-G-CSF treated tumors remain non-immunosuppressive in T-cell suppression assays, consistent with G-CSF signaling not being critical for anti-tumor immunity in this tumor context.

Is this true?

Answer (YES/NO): NO